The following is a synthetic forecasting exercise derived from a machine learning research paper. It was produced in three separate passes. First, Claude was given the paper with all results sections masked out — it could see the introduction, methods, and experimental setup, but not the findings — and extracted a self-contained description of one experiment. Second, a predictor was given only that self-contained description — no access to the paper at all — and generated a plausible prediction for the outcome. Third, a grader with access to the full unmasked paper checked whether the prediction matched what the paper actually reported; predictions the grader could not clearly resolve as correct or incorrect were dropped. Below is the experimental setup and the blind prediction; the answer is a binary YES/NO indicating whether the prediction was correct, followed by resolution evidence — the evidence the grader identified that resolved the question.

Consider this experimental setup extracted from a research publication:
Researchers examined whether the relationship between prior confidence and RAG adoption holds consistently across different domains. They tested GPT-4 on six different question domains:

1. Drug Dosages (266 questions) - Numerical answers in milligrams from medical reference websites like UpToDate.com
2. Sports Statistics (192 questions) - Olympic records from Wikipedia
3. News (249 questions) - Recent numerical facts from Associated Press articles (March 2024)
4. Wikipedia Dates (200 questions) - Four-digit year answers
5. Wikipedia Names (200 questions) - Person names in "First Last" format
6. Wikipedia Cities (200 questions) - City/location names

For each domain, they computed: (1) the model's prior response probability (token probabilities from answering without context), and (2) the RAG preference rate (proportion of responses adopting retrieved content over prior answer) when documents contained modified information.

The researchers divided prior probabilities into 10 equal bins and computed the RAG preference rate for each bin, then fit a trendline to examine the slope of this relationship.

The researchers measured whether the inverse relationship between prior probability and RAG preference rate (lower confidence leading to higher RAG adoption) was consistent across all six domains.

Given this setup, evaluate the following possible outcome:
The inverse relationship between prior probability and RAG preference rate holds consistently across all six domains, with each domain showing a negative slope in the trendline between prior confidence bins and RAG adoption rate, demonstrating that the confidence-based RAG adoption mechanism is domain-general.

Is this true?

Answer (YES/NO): YES